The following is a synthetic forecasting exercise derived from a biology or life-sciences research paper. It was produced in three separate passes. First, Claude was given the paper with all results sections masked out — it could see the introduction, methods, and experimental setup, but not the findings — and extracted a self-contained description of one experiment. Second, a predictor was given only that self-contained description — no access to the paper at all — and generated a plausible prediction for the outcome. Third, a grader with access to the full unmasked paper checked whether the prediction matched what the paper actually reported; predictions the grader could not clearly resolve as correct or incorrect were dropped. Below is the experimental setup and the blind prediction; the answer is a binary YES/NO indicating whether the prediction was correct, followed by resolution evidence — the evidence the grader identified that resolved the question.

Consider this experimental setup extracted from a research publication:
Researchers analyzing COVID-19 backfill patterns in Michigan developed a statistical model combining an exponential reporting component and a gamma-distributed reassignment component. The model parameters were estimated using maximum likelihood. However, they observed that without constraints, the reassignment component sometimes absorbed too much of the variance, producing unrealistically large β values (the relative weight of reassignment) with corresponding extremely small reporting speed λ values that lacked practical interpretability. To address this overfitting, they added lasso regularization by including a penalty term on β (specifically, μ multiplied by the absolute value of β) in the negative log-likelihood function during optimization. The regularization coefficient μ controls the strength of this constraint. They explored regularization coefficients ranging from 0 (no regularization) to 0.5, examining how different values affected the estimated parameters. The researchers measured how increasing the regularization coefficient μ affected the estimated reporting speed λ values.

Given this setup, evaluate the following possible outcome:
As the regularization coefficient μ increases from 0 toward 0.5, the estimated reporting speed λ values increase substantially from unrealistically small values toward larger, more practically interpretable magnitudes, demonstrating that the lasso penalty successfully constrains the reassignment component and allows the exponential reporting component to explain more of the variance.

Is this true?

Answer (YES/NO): YES